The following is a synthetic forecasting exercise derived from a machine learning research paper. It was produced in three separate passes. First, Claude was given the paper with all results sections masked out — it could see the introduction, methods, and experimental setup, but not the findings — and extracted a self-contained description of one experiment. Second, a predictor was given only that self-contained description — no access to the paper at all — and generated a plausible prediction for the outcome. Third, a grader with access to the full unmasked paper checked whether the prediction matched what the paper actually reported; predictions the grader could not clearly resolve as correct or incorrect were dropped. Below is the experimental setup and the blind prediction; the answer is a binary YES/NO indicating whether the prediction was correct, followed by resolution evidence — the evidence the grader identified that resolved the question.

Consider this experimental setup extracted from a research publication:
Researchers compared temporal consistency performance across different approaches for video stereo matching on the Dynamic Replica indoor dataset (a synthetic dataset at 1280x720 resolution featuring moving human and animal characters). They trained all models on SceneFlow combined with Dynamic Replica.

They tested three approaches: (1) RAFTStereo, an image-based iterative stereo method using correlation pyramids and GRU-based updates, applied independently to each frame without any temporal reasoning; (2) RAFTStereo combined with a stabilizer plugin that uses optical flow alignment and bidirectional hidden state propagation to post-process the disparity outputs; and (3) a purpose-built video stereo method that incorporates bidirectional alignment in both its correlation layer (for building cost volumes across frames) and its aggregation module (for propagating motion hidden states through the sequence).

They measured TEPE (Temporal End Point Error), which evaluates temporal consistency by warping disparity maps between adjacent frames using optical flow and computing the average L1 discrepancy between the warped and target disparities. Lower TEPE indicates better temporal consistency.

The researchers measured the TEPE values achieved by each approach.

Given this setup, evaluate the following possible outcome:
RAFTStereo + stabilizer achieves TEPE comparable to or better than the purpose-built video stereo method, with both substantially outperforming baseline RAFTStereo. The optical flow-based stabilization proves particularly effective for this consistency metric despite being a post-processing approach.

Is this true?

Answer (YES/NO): YES